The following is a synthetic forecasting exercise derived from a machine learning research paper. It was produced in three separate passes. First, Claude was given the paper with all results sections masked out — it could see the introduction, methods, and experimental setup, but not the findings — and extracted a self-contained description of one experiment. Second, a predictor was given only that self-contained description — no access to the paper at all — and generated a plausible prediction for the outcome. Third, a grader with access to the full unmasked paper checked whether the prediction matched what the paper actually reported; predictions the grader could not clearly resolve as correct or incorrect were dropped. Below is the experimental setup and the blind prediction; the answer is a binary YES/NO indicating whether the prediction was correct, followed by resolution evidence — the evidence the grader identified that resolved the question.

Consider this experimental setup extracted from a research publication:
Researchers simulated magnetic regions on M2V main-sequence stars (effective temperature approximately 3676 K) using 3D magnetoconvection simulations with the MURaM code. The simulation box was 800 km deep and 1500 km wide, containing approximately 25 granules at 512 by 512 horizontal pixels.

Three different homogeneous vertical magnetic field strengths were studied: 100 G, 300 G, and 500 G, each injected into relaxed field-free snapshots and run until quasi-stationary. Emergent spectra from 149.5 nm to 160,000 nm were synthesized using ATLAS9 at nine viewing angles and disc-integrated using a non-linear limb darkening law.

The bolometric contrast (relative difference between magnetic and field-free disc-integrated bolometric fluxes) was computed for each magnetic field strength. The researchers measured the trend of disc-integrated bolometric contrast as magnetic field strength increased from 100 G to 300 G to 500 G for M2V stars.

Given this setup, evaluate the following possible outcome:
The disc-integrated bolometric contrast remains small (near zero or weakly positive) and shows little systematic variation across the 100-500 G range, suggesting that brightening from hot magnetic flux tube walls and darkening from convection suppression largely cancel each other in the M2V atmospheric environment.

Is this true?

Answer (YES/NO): NO